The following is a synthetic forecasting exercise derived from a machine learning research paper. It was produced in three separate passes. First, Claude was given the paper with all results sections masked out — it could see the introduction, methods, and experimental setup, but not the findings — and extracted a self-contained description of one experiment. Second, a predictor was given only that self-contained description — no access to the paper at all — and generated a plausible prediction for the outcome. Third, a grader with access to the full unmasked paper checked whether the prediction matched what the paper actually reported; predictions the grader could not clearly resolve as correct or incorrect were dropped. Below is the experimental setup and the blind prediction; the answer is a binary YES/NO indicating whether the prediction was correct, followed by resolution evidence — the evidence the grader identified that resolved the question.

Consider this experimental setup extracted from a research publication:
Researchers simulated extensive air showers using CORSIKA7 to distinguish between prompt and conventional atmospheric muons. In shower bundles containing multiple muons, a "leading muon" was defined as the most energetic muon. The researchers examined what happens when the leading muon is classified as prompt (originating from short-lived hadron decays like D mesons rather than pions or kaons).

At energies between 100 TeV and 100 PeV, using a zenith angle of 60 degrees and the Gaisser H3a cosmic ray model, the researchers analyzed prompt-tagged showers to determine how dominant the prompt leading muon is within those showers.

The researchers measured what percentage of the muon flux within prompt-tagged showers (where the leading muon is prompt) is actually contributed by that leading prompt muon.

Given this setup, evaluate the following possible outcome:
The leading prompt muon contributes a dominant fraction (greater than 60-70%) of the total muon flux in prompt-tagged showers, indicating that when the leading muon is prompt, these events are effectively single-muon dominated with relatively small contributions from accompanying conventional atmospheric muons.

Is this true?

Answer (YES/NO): YES